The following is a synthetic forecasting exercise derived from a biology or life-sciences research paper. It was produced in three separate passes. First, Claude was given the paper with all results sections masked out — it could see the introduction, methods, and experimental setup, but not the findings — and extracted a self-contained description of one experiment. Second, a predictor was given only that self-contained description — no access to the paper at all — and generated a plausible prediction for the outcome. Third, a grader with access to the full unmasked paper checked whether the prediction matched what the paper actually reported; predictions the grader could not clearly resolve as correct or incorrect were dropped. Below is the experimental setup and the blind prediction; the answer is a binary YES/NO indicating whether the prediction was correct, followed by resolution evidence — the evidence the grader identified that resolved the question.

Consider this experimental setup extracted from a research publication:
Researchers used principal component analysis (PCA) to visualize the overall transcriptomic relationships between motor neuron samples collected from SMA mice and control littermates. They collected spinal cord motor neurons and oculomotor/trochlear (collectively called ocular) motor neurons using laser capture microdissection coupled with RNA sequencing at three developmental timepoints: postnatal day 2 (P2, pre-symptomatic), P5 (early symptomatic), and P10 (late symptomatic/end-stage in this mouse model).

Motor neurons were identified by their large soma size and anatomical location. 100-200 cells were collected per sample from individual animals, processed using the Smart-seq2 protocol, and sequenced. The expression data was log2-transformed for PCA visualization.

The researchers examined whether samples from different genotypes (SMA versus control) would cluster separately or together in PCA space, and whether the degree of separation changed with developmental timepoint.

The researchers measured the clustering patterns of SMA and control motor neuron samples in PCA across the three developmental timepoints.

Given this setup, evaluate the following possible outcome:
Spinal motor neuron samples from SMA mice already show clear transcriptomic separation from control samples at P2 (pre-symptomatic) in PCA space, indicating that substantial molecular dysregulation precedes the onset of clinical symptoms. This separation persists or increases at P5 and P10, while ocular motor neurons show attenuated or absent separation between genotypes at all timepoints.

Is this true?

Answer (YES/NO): NO